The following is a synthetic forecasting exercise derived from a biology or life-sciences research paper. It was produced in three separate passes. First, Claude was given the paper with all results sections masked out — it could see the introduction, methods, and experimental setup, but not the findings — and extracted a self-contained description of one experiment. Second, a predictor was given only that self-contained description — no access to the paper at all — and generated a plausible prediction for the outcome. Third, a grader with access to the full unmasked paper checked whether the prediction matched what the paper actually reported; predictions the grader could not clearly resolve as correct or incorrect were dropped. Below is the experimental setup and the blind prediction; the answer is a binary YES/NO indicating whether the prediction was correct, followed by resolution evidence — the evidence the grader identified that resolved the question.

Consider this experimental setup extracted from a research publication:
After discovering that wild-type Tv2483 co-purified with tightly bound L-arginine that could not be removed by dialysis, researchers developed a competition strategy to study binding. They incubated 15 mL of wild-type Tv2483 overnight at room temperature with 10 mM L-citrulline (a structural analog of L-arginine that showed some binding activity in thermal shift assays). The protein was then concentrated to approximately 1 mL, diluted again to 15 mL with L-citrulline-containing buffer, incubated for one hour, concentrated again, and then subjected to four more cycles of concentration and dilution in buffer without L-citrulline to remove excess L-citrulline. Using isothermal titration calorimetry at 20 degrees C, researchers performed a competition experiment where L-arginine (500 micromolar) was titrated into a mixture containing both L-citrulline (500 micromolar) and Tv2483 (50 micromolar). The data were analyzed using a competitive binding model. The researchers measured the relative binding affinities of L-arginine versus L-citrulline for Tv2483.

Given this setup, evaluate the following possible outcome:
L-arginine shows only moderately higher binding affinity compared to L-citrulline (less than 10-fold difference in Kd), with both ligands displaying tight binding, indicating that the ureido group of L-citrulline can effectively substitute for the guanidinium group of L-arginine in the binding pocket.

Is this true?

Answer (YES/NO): NO